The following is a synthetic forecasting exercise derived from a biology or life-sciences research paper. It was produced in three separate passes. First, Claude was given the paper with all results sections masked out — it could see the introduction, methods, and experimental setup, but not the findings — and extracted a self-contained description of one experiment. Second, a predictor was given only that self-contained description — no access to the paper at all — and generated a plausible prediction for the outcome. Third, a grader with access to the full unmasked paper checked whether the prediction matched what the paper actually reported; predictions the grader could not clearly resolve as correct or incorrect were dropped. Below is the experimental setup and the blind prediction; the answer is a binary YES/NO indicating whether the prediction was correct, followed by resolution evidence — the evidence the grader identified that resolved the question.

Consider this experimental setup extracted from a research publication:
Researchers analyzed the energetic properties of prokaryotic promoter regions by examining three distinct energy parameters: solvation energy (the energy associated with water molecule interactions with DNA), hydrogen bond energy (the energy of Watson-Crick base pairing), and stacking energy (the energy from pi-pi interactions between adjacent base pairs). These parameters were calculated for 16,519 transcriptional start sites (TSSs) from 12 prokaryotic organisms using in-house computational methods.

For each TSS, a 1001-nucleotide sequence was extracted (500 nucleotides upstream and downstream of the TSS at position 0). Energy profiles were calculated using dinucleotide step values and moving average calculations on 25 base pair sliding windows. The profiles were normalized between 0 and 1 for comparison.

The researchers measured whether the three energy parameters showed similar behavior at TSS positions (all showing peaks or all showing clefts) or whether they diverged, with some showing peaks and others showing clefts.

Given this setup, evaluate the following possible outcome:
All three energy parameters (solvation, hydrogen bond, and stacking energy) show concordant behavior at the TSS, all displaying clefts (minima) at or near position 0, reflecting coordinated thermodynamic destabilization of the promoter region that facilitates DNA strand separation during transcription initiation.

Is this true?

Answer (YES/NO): NO